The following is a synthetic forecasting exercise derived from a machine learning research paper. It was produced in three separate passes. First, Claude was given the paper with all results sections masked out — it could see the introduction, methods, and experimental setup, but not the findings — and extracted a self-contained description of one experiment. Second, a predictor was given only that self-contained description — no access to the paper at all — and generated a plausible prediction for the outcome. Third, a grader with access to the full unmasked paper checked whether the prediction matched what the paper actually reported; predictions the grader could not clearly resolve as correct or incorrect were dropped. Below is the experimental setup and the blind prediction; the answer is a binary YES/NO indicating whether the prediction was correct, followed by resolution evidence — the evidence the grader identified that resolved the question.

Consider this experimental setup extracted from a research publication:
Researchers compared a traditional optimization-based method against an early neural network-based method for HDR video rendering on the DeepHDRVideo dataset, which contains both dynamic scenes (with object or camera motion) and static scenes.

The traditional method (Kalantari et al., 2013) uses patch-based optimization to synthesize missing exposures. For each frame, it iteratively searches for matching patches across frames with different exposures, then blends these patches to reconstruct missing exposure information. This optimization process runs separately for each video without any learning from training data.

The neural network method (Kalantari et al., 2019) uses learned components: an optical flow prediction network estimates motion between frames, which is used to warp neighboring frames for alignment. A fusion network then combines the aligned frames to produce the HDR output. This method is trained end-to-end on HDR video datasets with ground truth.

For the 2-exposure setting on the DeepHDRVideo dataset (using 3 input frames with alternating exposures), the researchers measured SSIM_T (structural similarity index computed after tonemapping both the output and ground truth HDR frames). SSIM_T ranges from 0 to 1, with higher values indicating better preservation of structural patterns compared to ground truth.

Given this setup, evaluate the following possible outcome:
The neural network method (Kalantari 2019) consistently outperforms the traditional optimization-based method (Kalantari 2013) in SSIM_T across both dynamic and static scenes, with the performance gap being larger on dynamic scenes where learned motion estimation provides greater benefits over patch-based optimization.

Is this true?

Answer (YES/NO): NO